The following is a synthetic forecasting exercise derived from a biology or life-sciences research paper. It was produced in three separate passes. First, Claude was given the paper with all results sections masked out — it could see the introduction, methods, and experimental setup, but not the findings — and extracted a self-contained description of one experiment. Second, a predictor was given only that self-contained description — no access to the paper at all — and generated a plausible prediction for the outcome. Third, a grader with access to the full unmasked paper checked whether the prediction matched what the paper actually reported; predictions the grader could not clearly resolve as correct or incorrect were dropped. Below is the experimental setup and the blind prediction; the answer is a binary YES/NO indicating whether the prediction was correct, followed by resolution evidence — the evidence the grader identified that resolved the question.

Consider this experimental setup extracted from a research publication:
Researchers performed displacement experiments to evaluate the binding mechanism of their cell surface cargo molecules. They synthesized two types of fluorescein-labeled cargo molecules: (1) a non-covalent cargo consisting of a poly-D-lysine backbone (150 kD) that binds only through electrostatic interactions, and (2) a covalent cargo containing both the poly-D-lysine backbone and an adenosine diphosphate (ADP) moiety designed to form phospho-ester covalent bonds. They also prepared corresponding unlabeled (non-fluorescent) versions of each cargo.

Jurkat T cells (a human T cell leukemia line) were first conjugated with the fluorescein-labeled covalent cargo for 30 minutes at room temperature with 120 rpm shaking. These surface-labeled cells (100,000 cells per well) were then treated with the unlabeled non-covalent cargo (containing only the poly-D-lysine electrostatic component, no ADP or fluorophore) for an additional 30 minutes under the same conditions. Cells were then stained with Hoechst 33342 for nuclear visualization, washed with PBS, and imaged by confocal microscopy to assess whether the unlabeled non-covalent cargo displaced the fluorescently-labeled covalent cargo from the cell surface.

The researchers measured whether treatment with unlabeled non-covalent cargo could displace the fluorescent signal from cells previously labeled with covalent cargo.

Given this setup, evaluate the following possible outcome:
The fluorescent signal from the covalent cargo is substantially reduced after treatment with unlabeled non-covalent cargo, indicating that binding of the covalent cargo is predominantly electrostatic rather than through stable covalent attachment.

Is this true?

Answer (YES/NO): NO